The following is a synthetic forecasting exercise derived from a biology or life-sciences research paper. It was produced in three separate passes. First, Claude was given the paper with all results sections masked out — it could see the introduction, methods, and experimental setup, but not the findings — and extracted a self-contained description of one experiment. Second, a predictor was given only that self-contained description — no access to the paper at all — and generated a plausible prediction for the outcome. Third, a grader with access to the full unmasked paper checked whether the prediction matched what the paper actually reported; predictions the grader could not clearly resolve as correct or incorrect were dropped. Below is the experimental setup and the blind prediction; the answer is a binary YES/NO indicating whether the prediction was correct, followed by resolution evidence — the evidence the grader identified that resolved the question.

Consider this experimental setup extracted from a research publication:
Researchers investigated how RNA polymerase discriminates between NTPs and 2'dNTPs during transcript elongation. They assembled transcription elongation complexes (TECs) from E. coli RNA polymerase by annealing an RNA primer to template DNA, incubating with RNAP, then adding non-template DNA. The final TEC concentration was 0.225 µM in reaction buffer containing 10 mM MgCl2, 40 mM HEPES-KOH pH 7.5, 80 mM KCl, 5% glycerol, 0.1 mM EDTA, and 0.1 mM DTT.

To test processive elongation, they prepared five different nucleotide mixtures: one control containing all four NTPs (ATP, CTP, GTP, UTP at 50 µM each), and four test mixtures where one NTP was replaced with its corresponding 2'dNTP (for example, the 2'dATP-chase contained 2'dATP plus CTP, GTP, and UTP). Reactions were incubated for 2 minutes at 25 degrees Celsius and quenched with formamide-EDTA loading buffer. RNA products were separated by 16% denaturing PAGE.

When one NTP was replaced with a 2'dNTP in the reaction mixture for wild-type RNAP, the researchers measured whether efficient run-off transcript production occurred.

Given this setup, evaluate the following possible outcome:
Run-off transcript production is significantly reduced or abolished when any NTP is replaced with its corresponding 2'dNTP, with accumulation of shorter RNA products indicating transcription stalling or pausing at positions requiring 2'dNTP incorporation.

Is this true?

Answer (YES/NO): YES